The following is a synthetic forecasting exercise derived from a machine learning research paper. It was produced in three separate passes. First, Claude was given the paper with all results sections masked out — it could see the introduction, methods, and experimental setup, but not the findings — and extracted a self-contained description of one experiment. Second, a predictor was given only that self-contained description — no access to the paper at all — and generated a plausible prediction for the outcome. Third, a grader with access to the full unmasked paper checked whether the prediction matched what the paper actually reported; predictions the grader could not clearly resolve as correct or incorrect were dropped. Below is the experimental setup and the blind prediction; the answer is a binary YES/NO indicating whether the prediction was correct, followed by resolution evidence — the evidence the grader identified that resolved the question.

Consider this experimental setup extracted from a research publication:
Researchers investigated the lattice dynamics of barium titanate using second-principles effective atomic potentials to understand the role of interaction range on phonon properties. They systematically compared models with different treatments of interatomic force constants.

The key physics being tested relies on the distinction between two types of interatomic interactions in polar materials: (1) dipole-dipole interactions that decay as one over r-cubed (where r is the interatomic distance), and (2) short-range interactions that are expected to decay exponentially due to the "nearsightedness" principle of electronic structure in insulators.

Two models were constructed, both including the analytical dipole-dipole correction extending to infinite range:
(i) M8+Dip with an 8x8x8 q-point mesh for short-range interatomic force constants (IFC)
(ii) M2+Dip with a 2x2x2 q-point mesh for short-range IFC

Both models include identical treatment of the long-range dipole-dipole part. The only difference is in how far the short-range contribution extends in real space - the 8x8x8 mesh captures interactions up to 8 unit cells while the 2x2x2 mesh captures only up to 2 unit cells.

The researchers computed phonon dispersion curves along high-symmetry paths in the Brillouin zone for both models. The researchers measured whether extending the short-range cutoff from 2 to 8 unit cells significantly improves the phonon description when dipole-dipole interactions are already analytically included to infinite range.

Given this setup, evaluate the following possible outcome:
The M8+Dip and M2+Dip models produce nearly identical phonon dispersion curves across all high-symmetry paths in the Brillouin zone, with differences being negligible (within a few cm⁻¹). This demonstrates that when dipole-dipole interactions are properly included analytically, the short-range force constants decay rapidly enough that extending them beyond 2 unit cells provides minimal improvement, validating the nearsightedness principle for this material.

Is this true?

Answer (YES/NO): YES